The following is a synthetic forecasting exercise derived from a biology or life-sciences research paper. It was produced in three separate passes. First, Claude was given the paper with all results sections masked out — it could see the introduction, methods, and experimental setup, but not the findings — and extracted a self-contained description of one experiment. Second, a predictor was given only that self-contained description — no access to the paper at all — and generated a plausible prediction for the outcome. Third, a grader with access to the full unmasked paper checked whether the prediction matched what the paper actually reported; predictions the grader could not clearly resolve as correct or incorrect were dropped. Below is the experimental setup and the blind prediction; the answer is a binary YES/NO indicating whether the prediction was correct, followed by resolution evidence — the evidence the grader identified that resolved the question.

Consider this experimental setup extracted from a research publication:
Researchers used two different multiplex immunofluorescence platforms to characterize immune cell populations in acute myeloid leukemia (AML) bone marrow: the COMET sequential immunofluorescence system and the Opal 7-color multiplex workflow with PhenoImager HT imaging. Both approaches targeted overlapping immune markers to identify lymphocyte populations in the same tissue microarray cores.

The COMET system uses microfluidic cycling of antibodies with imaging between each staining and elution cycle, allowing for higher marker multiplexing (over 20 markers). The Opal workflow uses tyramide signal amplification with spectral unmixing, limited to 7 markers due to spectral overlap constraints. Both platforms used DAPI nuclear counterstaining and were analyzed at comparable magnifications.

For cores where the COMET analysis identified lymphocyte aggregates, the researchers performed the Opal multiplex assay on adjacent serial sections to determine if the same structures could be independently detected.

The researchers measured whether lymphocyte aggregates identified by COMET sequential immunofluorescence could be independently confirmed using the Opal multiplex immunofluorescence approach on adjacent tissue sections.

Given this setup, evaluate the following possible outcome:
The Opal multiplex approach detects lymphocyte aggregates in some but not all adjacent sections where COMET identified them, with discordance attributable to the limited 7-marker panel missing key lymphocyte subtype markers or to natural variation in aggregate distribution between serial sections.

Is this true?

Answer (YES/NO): NO